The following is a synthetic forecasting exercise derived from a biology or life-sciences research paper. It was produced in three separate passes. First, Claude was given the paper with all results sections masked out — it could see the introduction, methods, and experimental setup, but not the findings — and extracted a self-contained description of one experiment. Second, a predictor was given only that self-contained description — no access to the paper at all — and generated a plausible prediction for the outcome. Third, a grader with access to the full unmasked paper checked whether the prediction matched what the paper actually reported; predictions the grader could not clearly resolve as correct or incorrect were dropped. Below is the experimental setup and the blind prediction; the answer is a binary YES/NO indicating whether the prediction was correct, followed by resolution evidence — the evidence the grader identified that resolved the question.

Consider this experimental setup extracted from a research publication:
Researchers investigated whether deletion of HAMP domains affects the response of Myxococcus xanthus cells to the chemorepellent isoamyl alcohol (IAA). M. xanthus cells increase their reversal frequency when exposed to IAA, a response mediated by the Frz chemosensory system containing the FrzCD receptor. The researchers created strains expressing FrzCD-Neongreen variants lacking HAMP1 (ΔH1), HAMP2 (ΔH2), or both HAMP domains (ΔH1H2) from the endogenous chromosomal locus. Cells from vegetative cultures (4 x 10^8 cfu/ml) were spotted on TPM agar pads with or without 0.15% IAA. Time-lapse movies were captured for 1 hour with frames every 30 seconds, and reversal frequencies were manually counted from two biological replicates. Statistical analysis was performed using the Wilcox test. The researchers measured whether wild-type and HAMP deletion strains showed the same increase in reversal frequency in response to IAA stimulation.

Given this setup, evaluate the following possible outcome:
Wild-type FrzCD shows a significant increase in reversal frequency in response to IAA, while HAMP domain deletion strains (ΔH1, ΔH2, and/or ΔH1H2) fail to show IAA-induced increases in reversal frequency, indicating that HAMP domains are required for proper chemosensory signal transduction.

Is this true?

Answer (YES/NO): NO